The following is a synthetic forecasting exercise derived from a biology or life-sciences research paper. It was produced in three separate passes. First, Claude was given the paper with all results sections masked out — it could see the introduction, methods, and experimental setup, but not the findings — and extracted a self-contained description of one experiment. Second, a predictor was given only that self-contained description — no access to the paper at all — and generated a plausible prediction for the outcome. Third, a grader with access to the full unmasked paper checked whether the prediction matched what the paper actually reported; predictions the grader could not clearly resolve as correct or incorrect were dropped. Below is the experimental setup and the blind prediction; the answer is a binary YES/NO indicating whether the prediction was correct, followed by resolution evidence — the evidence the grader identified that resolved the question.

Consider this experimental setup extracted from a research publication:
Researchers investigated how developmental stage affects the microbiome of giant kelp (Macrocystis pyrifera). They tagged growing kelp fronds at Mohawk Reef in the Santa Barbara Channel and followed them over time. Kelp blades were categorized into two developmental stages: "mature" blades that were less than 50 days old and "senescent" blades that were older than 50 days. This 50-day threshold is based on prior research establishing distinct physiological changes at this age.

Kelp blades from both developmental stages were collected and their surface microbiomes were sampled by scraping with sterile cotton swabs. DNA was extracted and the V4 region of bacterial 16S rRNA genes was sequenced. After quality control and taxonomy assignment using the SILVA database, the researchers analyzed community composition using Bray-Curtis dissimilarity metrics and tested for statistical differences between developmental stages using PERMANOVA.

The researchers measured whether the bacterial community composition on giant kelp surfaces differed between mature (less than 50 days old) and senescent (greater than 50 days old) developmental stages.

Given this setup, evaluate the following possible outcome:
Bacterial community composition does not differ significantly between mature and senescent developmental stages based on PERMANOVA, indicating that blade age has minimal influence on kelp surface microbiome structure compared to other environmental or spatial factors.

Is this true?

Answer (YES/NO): NO